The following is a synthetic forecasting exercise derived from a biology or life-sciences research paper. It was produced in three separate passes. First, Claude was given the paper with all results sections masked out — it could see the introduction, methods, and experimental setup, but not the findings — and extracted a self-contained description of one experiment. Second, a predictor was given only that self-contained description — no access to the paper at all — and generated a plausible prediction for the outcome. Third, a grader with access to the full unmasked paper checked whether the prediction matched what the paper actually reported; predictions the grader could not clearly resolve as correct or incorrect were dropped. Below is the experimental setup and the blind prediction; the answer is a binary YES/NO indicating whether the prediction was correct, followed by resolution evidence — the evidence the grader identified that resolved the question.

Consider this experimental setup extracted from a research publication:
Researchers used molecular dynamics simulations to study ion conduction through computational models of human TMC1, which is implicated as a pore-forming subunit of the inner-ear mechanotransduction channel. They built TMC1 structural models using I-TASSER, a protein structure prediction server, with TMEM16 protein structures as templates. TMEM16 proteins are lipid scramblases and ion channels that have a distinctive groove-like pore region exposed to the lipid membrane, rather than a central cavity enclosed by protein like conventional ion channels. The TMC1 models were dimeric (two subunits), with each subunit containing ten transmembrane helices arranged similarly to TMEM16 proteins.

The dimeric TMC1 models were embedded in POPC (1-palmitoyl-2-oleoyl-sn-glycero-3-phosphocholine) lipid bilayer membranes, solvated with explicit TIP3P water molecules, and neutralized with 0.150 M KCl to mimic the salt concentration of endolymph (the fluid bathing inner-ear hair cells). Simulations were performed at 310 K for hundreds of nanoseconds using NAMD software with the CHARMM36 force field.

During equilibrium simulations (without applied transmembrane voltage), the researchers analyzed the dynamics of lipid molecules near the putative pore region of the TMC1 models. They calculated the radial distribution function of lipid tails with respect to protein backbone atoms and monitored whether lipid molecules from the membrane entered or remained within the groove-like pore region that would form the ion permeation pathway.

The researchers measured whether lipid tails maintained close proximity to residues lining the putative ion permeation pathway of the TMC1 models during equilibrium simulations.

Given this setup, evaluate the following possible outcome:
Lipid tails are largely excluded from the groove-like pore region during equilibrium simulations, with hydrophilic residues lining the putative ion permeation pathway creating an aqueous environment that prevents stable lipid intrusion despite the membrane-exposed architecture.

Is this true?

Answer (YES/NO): NO